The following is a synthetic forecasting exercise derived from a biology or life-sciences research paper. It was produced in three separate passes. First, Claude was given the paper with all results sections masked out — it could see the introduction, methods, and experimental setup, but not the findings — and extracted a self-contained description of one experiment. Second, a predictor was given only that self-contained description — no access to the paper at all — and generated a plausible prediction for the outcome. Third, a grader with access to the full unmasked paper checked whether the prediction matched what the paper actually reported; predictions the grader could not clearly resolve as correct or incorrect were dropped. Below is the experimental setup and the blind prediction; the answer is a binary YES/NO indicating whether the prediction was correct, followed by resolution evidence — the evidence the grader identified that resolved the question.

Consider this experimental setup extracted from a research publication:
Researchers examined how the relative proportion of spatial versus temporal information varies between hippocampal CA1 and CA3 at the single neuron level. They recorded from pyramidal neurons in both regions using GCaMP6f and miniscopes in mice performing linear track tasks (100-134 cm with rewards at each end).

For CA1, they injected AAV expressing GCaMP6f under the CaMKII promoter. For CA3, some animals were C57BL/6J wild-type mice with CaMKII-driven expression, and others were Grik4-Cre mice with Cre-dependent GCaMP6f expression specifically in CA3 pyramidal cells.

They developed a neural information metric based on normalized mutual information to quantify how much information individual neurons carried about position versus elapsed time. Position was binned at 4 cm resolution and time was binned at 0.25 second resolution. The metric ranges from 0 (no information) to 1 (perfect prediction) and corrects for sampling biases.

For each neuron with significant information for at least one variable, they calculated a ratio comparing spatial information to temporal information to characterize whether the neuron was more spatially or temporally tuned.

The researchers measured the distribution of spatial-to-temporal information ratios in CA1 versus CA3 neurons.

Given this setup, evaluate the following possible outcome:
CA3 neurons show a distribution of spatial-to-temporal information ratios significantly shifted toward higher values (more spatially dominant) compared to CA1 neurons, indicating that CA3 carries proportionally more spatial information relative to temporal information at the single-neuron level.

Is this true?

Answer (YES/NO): YES